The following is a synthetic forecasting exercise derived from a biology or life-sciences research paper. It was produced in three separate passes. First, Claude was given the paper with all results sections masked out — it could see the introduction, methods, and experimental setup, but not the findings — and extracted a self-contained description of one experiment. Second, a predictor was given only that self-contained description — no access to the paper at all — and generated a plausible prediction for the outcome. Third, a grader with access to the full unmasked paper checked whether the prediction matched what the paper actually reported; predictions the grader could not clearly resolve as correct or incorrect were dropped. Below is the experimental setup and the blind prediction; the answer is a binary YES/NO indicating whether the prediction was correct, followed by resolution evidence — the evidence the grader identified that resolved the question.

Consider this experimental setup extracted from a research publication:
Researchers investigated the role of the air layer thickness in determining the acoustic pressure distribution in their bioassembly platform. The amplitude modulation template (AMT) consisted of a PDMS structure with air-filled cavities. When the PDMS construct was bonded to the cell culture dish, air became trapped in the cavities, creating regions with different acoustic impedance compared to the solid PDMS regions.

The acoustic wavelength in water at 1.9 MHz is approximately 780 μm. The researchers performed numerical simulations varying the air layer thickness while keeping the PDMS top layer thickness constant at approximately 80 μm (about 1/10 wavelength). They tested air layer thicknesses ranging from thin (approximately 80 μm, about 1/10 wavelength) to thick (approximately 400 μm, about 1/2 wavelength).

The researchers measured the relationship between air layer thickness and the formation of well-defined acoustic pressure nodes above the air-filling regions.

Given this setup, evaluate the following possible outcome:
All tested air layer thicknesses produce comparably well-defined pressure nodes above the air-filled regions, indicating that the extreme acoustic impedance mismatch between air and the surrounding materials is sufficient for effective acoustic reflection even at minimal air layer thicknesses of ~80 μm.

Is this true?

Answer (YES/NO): NO